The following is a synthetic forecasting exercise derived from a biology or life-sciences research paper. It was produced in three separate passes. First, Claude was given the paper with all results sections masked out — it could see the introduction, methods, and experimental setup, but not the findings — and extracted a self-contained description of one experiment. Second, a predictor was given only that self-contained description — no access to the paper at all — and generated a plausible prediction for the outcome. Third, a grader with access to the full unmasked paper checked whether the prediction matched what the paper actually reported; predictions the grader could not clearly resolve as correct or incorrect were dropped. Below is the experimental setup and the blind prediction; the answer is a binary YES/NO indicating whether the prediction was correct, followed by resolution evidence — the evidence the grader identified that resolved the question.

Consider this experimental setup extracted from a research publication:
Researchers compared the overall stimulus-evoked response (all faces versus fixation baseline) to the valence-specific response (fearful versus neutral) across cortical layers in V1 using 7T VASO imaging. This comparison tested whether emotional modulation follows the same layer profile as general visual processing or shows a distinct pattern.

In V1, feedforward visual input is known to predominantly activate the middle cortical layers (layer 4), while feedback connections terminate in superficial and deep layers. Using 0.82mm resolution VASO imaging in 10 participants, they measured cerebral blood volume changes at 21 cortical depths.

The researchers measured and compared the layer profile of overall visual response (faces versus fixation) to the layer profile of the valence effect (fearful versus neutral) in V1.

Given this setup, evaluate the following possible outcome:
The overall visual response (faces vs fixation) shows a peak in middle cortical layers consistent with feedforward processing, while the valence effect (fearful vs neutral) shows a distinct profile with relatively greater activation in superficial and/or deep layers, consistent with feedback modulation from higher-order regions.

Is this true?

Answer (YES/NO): NO